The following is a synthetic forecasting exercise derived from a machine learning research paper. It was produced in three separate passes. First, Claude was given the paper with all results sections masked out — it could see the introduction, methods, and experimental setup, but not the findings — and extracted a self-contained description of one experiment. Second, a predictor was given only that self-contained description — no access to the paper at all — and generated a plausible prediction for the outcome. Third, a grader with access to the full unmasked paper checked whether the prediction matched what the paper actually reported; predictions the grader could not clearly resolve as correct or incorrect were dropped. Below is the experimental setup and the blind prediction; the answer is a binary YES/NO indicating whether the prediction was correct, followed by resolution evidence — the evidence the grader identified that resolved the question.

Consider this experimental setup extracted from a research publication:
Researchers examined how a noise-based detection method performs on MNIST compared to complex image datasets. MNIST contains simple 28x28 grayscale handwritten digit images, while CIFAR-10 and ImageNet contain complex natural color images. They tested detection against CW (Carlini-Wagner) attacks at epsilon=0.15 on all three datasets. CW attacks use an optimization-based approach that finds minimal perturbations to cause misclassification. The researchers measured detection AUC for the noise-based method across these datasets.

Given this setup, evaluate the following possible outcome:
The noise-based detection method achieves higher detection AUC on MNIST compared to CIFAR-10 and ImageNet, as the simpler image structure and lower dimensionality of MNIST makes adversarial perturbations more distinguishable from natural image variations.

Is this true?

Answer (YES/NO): NO